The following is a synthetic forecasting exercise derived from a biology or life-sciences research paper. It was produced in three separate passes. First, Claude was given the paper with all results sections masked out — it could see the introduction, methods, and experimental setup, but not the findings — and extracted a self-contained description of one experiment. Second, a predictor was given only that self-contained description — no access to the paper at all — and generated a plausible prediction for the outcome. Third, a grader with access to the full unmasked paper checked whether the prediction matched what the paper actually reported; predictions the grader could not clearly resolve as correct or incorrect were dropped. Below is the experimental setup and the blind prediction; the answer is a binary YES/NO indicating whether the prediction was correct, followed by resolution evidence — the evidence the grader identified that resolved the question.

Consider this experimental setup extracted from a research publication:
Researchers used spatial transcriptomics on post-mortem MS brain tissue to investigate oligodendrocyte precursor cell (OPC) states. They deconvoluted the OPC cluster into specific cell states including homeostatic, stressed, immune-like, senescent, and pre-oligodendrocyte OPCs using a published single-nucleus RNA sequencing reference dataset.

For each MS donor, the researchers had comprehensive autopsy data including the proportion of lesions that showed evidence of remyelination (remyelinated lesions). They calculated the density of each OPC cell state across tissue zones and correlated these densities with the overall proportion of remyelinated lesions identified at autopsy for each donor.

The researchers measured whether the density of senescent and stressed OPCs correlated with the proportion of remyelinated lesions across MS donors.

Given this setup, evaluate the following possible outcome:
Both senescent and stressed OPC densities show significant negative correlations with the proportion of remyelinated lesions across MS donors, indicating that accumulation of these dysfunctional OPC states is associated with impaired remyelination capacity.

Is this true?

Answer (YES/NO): YES